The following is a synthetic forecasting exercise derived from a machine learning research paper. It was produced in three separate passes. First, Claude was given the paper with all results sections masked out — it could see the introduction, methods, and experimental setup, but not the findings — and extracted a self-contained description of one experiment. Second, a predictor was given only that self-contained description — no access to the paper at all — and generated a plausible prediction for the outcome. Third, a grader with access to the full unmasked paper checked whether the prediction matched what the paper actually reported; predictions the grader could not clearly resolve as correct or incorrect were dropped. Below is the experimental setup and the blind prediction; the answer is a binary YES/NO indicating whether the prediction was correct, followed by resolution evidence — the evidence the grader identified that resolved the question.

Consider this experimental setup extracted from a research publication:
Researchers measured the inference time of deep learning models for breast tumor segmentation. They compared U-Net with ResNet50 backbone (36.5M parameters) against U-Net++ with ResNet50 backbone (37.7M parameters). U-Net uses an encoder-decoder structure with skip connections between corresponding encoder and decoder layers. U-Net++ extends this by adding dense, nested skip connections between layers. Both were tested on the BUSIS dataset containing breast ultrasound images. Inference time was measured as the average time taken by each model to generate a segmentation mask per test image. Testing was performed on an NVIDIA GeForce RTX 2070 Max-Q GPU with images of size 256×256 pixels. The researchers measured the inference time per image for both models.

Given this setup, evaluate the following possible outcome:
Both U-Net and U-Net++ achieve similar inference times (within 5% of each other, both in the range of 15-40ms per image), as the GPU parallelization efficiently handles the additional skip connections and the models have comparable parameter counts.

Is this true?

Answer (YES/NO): NO